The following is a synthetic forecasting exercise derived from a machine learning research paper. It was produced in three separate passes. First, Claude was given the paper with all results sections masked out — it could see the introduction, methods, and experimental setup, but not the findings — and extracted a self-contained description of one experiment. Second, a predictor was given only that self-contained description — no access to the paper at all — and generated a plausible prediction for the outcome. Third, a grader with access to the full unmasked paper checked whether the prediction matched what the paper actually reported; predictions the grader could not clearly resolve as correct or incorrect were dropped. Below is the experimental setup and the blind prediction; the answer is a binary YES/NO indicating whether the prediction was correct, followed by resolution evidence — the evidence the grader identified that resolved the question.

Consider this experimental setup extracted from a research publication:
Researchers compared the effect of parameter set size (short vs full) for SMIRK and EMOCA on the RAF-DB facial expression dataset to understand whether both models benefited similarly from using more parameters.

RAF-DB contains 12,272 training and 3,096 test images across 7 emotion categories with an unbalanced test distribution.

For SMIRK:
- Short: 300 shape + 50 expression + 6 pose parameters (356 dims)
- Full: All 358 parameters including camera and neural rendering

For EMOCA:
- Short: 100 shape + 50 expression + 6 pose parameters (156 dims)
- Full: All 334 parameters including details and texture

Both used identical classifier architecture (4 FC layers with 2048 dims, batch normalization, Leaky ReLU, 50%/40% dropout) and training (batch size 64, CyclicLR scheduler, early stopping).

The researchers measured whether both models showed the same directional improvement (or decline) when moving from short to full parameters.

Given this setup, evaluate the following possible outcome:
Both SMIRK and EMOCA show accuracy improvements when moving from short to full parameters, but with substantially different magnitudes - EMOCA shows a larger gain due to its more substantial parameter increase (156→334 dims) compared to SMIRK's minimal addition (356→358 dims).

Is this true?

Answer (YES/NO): NO